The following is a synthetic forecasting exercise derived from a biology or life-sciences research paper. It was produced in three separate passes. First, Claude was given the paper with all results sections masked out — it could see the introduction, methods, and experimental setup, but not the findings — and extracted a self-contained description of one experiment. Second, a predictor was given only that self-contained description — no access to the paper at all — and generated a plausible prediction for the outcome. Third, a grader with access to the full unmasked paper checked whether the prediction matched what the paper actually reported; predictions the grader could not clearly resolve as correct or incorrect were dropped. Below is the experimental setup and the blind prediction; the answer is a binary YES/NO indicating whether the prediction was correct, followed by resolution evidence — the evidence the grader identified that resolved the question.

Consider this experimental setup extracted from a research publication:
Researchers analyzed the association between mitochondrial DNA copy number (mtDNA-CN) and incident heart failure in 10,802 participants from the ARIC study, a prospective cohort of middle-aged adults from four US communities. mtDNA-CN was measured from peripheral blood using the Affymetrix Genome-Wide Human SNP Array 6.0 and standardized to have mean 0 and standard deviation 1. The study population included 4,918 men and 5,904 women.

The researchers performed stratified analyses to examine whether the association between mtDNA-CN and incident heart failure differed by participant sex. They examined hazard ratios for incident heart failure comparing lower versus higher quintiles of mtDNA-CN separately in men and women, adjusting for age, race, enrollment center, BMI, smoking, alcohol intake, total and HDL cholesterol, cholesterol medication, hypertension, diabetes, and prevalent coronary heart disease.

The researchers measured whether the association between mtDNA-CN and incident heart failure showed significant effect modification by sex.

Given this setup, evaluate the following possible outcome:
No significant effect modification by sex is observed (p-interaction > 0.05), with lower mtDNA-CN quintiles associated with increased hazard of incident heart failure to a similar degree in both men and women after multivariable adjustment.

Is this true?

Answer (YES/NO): YES